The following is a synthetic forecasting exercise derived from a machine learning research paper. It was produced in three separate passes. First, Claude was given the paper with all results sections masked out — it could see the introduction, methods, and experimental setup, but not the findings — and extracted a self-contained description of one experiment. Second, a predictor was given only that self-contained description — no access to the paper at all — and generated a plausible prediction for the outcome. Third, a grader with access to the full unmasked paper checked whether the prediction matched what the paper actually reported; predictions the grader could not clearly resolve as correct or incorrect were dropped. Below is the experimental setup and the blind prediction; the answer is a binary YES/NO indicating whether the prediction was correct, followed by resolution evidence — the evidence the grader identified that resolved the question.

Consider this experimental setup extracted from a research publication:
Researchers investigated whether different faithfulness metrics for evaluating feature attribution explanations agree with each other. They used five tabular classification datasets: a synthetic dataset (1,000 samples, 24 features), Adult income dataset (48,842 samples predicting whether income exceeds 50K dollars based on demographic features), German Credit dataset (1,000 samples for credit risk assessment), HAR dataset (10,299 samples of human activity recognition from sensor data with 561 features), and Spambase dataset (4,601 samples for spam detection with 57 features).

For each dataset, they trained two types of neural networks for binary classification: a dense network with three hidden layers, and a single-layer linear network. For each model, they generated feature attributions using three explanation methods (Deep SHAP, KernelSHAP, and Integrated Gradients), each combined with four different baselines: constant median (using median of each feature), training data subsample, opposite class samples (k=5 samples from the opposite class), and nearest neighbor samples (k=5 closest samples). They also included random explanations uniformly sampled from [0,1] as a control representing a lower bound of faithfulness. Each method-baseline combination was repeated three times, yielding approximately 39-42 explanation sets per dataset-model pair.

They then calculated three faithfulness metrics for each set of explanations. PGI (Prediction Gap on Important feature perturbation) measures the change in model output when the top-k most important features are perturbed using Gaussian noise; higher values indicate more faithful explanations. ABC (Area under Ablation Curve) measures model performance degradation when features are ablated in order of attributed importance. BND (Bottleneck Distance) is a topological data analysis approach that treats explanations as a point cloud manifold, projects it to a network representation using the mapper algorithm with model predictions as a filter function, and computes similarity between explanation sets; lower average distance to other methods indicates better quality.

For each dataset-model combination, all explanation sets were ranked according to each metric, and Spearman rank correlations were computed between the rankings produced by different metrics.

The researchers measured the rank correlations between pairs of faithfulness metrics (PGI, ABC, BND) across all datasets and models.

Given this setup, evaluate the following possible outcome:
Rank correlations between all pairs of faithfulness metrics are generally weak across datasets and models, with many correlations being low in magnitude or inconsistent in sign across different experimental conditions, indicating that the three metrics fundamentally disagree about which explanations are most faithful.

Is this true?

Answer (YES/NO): YES